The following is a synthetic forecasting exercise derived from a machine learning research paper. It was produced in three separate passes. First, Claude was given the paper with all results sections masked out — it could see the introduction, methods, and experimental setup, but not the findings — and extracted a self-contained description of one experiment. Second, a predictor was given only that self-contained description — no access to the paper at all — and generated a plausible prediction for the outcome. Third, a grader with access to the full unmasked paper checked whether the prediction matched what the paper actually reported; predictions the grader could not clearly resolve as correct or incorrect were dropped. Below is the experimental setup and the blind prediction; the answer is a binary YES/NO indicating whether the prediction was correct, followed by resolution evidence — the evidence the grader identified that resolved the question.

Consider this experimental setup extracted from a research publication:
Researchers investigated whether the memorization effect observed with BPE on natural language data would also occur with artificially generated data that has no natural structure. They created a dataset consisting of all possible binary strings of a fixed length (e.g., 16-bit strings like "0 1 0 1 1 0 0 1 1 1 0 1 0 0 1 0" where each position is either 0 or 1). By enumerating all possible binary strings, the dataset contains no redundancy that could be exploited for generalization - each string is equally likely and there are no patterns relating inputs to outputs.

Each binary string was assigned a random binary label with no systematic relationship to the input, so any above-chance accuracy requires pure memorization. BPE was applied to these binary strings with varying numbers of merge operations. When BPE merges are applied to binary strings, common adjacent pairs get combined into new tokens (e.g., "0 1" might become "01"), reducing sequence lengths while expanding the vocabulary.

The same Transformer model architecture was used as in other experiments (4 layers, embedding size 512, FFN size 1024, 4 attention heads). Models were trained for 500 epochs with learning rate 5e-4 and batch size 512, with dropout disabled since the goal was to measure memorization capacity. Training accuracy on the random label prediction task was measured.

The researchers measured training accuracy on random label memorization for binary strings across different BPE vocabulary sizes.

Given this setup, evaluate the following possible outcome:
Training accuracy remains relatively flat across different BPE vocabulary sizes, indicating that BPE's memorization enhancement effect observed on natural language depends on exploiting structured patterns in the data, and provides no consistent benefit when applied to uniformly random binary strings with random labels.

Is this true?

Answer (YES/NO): NO